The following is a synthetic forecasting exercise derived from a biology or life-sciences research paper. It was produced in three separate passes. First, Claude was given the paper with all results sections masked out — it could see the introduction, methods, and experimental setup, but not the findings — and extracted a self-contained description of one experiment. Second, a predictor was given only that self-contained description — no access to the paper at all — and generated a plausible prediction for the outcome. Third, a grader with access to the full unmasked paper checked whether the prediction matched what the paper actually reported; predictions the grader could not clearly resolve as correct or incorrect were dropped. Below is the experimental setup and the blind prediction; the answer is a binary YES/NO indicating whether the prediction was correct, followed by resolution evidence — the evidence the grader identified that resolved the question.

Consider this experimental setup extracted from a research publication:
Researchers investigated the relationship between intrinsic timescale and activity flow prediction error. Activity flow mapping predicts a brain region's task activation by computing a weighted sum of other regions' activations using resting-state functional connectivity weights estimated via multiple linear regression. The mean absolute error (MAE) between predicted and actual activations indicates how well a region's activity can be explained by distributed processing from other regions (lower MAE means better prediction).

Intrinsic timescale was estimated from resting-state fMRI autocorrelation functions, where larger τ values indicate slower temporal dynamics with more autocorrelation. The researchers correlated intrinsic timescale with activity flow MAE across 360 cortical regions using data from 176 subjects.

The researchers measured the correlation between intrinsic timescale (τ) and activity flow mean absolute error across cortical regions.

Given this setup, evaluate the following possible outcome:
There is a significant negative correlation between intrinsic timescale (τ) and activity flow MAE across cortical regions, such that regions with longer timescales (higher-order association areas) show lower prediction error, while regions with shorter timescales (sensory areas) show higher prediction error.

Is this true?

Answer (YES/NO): YES